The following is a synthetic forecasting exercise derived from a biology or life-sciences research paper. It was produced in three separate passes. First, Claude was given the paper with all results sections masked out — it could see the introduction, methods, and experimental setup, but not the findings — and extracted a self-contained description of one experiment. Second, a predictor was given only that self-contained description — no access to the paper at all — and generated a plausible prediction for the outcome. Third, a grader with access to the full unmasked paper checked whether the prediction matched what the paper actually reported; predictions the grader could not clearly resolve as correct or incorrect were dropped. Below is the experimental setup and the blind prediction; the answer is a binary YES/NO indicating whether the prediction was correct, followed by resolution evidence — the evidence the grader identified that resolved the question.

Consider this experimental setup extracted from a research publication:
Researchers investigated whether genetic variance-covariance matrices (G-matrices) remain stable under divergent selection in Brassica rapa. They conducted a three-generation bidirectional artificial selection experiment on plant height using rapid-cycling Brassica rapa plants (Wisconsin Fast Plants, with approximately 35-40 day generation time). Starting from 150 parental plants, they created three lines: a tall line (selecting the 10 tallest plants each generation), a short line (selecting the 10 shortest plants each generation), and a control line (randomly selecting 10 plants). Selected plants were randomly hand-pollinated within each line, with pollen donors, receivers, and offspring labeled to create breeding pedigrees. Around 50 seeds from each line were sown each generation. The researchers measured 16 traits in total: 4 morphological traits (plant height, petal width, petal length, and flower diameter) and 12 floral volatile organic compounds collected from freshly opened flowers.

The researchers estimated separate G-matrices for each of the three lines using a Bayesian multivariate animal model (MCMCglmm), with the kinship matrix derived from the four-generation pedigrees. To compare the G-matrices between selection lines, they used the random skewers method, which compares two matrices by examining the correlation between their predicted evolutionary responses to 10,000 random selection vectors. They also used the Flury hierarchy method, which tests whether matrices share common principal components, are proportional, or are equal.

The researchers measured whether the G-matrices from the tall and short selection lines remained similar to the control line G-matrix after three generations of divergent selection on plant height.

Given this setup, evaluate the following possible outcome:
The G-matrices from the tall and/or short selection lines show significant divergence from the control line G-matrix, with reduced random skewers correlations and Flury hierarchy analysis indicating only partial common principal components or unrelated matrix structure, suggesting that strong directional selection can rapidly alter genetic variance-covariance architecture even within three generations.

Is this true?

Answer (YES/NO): YES